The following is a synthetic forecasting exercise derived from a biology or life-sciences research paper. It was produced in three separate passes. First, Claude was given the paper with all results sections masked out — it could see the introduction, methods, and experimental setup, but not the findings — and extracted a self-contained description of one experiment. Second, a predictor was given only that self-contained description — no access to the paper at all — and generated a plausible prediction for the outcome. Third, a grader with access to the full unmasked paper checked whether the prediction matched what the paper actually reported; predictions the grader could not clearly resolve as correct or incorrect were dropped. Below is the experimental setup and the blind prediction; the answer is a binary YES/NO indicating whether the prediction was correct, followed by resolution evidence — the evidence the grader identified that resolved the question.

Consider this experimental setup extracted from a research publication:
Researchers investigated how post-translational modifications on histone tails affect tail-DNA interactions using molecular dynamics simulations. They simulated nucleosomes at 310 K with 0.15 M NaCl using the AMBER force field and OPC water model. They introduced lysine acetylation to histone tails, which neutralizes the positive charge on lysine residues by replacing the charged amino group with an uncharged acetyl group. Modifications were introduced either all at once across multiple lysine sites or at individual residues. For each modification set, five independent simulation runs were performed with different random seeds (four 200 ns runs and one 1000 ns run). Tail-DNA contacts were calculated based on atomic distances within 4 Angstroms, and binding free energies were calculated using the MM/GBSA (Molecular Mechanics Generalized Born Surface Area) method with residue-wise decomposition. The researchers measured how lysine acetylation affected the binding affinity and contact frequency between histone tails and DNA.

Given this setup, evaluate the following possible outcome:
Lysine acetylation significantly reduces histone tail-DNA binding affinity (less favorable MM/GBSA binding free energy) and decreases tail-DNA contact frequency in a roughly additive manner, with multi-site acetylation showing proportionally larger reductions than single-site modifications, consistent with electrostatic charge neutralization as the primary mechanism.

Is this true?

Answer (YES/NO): NO